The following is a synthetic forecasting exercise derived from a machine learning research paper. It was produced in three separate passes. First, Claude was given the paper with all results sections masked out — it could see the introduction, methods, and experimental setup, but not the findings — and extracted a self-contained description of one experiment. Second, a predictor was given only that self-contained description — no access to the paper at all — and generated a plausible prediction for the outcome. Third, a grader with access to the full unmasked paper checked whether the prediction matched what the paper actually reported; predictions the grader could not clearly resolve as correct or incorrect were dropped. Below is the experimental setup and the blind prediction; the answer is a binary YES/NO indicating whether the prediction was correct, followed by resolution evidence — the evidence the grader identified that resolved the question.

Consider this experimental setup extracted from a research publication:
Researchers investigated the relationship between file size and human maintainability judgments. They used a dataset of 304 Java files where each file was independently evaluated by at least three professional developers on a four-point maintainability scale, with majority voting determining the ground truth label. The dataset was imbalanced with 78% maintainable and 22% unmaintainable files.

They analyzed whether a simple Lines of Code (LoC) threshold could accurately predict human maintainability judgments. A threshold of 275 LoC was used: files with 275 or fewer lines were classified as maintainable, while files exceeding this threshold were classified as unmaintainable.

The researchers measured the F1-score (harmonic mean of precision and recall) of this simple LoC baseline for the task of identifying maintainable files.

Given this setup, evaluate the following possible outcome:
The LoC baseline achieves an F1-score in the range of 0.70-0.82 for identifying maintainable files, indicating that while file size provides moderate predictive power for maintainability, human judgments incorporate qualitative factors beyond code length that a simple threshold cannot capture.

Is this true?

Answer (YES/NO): NO